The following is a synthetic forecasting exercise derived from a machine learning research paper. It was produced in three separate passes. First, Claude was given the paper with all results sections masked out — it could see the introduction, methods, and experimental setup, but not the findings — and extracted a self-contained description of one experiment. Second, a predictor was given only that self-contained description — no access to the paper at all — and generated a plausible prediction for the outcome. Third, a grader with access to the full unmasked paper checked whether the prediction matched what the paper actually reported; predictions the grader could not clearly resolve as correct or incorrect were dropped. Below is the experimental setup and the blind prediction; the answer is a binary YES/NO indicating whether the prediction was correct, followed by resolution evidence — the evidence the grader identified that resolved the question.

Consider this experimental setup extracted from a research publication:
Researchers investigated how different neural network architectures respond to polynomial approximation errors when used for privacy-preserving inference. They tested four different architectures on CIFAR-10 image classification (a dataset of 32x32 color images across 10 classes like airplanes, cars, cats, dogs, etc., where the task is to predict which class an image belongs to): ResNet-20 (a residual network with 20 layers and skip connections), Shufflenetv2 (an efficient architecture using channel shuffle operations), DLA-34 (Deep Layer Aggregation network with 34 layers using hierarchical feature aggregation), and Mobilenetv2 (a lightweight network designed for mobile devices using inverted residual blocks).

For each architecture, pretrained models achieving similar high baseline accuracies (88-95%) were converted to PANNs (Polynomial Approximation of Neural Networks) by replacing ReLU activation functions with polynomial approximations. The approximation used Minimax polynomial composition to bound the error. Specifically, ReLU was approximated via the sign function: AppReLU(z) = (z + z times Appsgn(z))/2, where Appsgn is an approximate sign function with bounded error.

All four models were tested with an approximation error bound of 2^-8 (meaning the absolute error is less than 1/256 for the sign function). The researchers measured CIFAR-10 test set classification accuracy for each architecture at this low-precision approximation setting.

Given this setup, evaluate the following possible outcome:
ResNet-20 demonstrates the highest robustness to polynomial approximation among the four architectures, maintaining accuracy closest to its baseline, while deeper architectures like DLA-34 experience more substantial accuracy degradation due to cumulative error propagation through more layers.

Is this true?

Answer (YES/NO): YES